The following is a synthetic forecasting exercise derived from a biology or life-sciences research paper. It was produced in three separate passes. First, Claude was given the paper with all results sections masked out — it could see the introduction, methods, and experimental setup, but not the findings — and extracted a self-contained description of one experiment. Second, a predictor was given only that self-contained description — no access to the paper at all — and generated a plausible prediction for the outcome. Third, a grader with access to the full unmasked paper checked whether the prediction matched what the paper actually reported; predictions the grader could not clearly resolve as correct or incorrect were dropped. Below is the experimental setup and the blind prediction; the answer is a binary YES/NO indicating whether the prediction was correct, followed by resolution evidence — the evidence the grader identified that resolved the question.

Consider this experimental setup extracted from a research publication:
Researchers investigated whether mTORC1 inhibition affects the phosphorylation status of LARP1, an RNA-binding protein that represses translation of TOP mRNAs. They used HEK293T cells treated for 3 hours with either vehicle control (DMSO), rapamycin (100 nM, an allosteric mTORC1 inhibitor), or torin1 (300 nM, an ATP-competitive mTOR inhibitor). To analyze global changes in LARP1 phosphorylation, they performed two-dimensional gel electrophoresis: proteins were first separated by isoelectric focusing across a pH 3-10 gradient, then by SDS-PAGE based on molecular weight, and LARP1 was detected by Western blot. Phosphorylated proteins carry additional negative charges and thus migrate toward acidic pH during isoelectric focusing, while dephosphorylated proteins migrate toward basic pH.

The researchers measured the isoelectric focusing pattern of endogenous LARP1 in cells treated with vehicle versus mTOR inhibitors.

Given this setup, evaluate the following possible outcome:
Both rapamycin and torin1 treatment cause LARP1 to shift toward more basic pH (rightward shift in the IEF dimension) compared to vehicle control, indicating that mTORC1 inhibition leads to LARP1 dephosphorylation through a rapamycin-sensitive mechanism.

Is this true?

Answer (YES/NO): YES